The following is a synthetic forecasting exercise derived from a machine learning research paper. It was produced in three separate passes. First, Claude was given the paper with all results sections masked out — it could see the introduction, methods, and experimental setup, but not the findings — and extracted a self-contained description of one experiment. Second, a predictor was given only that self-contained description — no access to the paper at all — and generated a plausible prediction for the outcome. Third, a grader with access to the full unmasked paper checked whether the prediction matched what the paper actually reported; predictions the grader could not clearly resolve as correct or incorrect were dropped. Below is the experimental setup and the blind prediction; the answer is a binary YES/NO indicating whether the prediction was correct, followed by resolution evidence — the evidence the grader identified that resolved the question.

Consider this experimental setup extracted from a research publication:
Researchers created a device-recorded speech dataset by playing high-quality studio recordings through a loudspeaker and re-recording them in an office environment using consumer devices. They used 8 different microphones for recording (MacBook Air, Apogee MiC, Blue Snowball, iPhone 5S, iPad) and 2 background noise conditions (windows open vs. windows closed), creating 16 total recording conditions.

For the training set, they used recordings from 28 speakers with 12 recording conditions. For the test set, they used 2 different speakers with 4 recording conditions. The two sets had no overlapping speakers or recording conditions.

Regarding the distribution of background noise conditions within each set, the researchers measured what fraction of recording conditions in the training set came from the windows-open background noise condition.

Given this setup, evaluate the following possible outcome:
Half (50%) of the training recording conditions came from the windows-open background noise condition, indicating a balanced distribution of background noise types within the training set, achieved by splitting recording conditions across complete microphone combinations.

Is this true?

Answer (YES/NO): YES